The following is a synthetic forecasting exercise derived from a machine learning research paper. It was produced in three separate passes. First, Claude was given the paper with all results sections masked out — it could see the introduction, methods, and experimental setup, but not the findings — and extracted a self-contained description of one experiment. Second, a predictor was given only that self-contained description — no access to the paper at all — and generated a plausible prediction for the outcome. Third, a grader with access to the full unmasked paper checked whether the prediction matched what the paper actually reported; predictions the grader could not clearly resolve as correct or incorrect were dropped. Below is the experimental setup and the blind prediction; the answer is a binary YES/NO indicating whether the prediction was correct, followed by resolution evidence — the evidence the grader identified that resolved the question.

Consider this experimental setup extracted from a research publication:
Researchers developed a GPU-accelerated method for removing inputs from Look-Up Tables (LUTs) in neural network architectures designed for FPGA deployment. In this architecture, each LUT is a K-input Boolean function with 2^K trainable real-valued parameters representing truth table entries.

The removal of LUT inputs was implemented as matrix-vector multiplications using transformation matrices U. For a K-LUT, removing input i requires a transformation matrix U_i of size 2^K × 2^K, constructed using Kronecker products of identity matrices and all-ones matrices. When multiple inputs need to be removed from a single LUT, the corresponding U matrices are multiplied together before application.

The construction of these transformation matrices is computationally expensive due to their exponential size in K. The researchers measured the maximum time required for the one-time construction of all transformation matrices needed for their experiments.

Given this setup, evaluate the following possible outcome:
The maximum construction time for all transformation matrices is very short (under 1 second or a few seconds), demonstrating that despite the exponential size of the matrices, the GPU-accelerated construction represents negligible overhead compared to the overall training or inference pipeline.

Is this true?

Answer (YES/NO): NO